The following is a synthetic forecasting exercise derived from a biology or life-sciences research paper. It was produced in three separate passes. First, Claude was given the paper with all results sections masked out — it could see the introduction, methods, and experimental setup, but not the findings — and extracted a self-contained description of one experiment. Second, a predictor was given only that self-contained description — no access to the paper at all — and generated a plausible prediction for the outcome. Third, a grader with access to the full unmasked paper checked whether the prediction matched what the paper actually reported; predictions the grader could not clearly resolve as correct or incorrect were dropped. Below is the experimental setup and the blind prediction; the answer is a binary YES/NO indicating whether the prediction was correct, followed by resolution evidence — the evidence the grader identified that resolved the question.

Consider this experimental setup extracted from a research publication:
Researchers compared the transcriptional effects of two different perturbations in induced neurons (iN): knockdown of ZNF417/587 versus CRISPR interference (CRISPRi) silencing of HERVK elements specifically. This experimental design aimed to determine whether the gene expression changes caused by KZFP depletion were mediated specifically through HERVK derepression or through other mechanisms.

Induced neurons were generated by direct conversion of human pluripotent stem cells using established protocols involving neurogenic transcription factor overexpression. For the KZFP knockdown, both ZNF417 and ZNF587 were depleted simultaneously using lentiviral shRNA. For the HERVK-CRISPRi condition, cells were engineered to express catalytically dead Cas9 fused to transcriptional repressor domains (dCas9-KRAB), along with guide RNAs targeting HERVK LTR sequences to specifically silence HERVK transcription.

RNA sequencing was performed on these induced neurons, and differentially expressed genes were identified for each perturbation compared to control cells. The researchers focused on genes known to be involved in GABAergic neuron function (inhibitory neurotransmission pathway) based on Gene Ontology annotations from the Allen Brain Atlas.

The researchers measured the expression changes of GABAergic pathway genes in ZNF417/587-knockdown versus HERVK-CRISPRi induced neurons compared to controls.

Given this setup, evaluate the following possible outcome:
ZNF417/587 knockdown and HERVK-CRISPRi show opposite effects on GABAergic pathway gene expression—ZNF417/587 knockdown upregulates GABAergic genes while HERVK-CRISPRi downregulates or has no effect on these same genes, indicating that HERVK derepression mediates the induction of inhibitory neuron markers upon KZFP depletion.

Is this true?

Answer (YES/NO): YES